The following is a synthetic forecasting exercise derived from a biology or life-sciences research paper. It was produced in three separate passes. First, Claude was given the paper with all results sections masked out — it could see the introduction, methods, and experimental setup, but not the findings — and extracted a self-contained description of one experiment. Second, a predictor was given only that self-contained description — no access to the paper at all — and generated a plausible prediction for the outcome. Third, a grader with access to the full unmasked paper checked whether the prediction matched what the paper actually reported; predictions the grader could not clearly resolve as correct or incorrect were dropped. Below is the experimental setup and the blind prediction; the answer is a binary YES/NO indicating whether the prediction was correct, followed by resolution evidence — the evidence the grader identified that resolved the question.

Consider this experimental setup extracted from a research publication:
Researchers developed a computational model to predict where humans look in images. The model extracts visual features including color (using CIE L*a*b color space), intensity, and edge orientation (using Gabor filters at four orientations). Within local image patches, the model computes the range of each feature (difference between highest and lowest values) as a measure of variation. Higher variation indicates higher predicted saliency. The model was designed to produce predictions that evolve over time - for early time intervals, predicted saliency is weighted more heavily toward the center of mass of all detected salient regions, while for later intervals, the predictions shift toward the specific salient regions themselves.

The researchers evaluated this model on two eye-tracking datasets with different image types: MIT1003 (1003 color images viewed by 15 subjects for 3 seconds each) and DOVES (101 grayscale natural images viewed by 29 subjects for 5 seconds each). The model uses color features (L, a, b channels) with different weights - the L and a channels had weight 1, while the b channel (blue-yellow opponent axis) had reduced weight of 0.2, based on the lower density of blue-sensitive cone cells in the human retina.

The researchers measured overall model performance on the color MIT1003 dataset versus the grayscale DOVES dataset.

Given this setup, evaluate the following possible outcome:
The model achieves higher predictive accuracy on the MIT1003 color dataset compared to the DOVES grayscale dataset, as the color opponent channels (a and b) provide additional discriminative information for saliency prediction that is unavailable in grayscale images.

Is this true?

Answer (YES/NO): NO